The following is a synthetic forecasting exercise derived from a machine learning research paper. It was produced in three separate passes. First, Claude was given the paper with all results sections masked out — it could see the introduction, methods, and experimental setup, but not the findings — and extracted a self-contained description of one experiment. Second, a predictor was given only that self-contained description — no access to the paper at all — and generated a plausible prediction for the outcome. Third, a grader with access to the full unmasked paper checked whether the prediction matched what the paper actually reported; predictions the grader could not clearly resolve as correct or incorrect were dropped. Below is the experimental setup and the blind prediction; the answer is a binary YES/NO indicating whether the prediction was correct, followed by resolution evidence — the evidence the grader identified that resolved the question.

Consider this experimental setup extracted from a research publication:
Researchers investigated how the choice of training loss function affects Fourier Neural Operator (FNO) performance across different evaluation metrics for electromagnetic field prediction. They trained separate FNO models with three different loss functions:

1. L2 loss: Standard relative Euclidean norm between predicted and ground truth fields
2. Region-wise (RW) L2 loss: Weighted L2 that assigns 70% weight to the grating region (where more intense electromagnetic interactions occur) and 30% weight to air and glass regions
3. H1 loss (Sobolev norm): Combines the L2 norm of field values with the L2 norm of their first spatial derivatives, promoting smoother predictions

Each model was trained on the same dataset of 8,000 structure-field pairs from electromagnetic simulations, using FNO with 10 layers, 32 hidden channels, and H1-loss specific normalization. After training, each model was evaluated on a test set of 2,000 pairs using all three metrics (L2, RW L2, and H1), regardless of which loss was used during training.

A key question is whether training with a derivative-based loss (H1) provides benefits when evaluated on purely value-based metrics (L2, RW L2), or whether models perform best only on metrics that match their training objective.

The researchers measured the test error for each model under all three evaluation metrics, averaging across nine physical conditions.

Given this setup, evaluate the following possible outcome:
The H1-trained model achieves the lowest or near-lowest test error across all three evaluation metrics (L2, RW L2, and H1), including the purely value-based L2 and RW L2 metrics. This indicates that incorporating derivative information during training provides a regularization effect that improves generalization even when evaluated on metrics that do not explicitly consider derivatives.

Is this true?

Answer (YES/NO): YES